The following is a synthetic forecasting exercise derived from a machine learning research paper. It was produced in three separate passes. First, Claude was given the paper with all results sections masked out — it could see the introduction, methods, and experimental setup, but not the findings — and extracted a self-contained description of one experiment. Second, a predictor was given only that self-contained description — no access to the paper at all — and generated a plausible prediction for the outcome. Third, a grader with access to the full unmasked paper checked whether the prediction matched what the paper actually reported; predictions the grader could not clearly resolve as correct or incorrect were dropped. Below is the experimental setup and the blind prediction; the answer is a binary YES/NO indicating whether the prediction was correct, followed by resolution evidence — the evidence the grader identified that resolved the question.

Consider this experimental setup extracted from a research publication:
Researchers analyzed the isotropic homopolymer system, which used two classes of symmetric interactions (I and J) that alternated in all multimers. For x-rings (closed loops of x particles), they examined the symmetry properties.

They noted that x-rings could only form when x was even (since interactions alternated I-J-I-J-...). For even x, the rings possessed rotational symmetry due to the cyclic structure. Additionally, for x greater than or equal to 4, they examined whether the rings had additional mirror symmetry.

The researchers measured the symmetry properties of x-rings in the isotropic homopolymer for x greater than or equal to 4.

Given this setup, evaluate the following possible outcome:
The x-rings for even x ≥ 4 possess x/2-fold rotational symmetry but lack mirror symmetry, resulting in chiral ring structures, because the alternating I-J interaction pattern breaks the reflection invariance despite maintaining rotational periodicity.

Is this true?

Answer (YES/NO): NO